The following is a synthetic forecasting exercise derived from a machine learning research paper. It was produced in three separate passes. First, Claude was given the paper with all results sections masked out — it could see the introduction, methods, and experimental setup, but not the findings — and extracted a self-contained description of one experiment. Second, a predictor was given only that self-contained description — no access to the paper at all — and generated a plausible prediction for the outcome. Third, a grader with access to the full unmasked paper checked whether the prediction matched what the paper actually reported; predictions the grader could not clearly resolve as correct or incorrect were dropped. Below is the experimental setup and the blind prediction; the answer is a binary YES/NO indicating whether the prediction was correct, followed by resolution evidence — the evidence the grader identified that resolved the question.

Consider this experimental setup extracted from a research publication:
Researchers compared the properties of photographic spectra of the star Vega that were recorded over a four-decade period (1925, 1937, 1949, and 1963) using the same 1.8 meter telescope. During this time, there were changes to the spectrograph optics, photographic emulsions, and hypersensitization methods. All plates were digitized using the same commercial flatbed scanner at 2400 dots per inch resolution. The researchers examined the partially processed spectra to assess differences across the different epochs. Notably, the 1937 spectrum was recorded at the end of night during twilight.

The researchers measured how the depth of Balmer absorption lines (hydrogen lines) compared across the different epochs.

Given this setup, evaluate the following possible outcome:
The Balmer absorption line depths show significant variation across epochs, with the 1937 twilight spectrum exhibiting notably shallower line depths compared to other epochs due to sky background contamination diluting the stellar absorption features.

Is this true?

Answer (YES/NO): YES